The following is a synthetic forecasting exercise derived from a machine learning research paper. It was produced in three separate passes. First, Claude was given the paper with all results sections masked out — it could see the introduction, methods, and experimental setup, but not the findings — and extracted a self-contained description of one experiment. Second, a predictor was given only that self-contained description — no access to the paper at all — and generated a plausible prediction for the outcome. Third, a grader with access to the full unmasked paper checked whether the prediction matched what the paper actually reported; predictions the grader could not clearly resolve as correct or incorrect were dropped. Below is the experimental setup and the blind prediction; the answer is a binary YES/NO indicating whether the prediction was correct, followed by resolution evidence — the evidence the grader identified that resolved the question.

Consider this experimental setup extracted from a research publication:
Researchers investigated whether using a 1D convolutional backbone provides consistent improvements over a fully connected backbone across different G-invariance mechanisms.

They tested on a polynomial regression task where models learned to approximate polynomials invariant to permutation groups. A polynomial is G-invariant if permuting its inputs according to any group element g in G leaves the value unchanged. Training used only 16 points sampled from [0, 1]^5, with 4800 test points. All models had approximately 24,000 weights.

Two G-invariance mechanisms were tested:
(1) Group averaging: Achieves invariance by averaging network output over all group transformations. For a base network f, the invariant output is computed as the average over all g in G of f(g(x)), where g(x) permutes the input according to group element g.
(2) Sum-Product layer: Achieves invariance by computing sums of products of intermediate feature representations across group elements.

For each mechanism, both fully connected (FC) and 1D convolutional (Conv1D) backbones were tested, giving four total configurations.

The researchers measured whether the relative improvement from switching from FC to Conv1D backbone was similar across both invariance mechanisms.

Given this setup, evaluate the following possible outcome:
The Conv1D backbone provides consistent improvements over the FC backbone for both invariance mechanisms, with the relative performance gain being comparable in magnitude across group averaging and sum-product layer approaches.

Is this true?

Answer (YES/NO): NO